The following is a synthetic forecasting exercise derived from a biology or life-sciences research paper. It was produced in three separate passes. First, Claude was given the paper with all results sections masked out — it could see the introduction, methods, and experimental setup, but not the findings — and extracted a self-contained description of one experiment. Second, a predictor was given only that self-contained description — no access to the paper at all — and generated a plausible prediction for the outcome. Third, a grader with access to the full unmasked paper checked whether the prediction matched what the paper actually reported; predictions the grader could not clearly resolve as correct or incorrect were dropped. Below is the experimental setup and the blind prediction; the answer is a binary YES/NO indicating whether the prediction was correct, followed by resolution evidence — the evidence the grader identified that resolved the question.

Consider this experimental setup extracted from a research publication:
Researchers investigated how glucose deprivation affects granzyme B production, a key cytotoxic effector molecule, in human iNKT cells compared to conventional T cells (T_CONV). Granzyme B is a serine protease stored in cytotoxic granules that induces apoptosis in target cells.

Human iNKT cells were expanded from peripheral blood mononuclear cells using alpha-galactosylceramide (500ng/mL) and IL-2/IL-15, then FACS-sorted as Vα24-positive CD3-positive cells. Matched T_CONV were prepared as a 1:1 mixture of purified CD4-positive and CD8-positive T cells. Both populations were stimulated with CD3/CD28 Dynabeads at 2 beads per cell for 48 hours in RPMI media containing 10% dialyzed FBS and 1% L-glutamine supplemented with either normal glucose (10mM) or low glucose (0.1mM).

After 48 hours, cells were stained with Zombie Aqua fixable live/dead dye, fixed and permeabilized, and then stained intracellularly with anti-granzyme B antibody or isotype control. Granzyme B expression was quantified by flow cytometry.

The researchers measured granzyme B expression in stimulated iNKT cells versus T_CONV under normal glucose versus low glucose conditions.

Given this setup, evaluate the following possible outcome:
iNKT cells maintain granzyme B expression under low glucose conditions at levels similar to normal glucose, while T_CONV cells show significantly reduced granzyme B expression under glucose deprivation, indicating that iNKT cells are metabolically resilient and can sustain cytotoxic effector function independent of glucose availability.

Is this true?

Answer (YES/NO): YES